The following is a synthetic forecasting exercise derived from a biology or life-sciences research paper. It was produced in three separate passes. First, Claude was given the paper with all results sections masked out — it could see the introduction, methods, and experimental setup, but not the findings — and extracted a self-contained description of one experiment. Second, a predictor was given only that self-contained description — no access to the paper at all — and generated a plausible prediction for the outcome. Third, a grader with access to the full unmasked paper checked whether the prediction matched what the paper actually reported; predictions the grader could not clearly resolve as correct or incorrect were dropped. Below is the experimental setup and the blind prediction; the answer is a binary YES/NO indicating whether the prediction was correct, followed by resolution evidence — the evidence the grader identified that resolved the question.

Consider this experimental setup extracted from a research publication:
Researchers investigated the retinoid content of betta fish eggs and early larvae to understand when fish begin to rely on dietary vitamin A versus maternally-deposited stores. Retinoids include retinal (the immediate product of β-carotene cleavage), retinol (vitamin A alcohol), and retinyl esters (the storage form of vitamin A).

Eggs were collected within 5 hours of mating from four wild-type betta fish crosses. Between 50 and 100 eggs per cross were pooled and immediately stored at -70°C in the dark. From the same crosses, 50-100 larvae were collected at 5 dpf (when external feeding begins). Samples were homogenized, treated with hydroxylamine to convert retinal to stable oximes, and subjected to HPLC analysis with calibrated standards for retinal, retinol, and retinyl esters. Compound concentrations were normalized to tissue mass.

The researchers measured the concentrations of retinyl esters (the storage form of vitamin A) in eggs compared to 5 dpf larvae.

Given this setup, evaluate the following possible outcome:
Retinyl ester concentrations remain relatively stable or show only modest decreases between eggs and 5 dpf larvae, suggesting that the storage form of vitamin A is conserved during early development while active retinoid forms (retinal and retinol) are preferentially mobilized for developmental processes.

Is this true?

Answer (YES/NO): NO